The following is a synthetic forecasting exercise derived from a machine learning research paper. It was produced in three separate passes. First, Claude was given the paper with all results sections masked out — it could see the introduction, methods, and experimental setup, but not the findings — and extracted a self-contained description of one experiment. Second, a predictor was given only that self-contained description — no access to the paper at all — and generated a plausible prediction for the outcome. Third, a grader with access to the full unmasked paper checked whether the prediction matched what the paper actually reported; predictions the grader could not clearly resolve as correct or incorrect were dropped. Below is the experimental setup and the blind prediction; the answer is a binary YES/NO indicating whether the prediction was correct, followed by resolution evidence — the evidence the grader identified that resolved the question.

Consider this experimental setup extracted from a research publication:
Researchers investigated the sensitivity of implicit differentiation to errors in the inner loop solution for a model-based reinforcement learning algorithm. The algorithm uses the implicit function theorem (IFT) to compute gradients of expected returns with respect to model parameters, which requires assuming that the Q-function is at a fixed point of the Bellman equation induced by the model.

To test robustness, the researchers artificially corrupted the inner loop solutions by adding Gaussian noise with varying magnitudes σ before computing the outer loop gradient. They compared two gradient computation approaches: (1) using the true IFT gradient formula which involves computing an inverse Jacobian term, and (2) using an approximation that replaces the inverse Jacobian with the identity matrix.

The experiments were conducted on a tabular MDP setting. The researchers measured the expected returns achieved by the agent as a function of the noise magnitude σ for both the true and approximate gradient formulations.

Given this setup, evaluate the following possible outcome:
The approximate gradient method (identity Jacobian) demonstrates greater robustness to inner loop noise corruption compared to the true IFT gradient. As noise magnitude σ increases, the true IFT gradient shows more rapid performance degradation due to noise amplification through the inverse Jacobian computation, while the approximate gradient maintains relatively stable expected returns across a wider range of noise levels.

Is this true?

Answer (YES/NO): NO